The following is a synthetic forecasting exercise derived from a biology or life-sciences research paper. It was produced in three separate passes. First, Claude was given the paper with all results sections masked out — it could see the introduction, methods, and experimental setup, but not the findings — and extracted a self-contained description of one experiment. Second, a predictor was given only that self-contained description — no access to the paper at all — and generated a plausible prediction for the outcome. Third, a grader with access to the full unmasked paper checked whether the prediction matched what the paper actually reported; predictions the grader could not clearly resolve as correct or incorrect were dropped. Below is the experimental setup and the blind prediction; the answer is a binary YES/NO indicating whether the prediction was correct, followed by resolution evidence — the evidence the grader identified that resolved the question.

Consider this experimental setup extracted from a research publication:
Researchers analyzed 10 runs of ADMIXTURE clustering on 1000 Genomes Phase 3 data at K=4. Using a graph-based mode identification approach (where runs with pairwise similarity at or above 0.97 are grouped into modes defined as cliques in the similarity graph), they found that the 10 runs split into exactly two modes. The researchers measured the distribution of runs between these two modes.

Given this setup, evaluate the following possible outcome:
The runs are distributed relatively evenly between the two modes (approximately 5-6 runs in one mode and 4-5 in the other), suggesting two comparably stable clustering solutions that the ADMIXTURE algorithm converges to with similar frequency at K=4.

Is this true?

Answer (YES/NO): NO